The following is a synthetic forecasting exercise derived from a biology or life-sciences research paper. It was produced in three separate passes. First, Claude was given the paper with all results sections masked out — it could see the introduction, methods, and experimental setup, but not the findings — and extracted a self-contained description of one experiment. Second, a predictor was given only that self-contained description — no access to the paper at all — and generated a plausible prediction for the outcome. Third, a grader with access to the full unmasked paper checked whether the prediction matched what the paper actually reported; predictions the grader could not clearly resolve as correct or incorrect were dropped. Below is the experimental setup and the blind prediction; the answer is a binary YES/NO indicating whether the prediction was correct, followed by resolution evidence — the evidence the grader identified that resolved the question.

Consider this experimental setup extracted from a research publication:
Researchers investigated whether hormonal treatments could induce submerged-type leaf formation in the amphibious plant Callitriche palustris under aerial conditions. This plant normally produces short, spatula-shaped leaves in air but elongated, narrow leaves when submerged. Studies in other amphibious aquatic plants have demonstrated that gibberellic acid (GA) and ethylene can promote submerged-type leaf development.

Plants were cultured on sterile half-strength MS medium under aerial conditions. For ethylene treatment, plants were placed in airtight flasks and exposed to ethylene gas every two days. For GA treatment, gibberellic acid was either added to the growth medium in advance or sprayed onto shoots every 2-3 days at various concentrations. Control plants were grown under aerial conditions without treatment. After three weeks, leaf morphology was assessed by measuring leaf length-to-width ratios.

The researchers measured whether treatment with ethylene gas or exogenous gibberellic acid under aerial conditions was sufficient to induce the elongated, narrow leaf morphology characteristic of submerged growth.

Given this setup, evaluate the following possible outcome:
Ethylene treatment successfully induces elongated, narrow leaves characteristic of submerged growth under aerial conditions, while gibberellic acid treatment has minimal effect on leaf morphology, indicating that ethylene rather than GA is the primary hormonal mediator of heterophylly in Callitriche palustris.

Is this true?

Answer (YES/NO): NO